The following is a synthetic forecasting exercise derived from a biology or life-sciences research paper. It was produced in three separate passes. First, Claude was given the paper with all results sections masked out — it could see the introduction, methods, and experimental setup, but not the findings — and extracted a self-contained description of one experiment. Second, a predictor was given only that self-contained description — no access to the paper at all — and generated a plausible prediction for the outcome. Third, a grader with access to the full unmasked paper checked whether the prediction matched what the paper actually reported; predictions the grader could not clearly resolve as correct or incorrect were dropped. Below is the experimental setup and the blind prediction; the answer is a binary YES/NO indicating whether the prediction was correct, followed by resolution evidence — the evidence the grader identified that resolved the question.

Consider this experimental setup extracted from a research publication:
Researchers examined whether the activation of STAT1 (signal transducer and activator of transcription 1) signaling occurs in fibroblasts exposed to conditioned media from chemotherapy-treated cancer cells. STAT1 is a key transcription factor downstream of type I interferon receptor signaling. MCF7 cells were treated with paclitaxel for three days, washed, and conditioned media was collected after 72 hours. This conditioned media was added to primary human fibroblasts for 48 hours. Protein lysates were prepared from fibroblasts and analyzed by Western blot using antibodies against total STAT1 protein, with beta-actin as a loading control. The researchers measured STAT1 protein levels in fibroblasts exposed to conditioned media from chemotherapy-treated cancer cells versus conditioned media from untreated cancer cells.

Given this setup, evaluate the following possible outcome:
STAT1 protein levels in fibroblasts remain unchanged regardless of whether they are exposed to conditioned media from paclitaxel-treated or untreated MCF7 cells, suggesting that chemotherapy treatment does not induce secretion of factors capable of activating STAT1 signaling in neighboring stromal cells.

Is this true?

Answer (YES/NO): NO